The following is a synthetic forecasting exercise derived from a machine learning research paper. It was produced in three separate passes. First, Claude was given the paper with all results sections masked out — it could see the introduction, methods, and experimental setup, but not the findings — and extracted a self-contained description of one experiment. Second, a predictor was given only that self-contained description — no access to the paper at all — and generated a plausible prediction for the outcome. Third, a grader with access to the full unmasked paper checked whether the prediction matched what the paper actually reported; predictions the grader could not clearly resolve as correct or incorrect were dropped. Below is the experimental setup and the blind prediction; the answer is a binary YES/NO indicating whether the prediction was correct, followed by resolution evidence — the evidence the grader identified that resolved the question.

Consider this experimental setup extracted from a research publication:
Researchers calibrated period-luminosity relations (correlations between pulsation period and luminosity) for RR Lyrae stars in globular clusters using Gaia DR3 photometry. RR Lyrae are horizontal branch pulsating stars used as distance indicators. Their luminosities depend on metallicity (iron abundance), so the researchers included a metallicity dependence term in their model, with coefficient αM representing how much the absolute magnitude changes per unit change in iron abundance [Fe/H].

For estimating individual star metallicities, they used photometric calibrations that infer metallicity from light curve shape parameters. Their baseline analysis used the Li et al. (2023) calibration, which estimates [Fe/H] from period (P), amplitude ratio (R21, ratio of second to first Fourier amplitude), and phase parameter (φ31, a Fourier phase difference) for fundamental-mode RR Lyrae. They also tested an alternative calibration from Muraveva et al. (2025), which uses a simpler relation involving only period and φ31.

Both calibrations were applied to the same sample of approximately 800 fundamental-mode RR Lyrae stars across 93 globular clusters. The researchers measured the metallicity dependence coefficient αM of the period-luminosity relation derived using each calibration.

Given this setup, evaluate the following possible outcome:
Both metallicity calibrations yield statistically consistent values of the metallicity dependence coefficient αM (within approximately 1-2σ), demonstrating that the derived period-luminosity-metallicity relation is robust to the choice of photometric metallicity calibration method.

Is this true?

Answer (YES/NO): YES